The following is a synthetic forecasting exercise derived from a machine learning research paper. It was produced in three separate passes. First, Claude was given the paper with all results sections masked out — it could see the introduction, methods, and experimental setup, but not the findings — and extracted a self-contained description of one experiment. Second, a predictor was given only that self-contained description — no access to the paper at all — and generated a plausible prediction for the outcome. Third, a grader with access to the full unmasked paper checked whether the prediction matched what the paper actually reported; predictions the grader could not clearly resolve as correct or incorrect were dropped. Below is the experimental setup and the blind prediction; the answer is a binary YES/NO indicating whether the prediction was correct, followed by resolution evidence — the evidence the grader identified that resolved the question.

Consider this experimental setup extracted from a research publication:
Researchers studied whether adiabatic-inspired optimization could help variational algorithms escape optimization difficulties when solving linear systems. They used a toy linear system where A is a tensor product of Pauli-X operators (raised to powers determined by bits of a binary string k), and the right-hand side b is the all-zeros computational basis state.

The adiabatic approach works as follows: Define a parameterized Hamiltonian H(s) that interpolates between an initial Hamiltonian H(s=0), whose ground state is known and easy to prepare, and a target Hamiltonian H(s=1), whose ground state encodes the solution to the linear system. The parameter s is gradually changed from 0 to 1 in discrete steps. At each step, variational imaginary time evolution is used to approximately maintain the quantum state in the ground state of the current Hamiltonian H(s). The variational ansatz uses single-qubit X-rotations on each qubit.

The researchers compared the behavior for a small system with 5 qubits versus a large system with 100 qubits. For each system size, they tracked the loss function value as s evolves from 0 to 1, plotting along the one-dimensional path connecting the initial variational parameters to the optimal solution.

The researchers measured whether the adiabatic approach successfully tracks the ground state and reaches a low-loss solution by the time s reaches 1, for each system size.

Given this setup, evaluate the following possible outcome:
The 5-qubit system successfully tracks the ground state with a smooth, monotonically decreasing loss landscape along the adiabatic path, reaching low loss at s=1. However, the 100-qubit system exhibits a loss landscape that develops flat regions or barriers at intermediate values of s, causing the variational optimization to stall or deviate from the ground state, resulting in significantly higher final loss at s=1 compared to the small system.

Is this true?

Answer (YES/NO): NO